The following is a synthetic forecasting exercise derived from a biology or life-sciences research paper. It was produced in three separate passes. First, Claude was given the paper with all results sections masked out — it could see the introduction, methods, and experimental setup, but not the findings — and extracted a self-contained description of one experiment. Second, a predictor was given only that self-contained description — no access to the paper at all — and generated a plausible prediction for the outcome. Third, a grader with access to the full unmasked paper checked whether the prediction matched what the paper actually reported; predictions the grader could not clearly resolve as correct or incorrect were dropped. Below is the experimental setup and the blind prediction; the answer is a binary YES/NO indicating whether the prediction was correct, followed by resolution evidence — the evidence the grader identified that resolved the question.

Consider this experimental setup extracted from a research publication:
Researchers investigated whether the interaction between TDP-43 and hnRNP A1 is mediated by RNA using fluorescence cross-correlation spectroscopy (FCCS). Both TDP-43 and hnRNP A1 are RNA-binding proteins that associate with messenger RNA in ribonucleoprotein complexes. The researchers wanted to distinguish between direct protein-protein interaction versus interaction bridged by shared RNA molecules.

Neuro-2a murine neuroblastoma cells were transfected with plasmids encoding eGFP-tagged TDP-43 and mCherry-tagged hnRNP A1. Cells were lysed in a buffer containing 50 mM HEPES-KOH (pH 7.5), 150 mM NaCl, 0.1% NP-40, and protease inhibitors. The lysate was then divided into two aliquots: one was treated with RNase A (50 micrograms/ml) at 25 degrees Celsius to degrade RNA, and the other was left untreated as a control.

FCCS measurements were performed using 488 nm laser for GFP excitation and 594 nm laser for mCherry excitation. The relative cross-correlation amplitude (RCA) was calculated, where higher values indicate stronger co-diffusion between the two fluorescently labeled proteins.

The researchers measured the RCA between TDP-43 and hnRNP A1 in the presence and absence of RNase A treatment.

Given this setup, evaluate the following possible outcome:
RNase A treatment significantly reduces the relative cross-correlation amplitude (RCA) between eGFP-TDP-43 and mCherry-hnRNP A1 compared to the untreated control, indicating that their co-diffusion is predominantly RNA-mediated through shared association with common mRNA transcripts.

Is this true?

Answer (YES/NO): YES